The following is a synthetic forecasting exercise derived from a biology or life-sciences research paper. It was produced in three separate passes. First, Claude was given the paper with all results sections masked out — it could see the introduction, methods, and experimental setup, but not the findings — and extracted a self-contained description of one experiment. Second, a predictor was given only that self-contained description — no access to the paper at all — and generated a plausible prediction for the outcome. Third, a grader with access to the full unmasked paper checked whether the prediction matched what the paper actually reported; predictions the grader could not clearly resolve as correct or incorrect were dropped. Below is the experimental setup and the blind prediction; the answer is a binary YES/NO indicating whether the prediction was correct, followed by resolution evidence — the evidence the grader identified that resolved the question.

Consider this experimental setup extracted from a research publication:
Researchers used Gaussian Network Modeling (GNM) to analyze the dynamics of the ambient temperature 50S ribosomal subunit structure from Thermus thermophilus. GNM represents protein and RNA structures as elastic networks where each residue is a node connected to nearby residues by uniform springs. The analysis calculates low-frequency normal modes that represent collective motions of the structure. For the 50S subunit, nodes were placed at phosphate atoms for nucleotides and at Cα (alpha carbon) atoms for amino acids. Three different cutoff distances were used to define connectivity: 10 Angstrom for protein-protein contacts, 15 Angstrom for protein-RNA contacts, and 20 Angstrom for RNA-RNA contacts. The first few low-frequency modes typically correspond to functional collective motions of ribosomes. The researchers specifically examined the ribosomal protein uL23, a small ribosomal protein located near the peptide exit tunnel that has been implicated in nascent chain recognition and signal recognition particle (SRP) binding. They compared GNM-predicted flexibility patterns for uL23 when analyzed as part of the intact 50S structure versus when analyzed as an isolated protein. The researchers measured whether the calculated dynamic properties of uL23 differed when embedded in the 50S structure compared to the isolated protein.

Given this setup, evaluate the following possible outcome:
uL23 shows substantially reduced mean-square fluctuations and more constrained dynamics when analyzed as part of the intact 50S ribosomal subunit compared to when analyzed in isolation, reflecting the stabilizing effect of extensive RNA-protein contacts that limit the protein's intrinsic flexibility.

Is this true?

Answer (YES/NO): NO